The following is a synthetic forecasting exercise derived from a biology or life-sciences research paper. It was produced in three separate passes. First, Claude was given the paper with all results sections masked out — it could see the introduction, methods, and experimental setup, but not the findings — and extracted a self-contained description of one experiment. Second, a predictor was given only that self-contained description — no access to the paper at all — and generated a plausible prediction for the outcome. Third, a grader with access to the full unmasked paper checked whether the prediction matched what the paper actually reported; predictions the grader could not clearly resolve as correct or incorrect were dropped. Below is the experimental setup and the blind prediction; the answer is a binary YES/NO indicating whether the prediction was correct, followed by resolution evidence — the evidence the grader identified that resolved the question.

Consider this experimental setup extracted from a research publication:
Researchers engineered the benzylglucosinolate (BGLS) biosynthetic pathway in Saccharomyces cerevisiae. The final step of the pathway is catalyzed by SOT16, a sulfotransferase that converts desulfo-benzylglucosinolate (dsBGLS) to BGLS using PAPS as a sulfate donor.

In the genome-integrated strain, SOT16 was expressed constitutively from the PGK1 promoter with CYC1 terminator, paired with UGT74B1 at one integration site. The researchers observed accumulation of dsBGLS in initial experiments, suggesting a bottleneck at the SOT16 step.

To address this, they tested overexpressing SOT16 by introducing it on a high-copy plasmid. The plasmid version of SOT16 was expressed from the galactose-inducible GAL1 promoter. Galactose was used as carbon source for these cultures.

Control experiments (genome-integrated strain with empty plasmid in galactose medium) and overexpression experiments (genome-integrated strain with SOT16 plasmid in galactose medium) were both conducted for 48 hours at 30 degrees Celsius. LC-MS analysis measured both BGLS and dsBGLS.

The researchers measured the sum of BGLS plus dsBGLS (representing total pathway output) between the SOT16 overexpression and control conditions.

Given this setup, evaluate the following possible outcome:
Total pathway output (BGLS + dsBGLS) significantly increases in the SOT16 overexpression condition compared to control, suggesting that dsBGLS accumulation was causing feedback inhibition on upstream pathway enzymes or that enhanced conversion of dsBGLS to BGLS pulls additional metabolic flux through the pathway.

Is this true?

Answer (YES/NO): YES